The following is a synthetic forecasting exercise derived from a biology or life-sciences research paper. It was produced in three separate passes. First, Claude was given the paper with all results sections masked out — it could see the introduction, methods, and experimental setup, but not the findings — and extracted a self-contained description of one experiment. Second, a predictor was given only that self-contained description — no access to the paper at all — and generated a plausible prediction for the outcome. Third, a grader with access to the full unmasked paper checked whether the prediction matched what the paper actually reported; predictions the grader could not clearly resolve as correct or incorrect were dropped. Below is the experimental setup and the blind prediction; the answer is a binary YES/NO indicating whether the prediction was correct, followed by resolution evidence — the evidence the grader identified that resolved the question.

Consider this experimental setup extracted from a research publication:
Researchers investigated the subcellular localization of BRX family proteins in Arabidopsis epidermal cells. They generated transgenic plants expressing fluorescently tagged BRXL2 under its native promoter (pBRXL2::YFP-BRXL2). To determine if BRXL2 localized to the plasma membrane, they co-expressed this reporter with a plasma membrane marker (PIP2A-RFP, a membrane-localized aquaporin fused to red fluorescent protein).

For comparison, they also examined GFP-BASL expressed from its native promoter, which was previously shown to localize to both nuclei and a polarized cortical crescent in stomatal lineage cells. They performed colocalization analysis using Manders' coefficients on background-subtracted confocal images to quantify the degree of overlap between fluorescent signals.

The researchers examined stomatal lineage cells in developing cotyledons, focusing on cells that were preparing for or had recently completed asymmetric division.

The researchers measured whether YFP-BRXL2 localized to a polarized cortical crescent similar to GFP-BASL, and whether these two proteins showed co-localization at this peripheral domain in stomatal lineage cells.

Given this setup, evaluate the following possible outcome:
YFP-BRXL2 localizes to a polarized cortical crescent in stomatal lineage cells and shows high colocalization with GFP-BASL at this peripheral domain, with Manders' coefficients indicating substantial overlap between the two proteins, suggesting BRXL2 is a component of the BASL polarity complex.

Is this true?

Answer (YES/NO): NO